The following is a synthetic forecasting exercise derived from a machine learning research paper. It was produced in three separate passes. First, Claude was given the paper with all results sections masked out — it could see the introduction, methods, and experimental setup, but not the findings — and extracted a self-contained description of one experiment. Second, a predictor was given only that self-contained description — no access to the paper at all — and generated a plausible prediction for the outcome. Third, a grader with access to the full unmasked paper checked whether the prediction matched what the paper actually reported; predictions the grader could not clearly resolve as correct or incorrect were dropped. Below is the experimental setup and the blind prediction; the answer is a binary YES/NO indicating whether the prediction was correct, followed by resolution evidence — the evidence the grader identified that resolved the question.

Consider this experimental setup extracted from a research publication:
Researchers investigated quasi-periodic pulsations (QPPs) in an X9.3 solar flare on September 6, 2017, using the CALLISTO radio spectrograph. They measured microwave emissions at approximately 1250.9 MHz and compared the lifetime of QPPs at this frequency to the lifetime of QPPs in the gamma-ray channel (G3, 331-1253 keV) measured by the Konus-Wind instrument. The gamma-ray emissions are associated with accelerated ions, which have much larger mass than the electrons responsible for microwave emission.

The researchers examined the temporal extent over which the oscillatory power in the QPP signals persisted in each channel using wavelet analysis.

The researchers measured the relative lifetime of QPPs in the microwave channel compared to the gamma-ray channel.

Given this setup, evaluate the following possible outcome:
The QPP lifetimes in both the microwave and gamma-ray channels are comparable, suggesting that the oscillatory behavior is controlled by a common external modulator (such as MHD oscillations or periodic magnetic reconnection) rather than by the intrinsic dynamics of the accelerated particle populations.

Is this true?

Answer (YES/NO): YES